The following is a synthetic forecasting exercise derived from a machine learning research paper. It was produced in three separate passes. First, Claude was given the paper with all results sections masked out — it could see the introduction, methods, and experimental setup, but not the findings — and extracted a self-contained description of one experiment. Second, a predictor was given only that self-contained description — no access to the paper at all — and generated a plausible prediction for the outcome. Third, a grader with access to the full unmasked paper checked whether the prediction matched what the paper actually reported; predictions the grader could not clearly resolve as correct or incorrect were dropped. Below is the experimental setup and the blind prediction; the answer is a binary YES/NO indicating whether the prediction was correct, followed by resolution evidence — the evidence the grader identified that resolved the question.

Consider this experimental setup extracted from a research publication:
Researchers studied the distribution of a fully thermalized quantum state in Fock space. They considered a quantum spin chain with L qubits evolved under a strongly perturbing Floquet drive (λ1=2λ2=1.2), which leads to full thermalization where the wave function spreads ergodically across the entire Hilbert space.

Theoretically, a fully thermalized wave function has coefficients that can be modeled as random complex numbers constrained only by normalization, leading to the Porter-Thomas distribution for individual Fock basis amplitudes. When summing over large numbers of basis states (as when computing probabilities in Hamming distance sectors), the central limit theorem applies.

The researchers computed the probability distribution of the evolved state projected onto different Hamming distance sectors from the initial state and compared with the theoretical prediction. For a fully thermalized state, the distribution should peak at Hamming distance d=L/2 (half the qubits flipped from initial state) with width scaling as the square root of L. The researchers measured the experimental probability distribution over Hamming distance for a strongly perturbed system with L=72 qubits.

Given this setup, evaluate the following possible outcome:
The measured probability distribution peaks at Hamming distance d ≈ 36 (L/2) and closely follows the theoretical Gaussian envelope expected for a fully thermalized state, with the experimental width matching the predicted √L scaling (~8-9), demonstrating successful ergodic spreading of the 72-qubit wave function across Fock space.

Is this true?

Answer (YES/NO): NO